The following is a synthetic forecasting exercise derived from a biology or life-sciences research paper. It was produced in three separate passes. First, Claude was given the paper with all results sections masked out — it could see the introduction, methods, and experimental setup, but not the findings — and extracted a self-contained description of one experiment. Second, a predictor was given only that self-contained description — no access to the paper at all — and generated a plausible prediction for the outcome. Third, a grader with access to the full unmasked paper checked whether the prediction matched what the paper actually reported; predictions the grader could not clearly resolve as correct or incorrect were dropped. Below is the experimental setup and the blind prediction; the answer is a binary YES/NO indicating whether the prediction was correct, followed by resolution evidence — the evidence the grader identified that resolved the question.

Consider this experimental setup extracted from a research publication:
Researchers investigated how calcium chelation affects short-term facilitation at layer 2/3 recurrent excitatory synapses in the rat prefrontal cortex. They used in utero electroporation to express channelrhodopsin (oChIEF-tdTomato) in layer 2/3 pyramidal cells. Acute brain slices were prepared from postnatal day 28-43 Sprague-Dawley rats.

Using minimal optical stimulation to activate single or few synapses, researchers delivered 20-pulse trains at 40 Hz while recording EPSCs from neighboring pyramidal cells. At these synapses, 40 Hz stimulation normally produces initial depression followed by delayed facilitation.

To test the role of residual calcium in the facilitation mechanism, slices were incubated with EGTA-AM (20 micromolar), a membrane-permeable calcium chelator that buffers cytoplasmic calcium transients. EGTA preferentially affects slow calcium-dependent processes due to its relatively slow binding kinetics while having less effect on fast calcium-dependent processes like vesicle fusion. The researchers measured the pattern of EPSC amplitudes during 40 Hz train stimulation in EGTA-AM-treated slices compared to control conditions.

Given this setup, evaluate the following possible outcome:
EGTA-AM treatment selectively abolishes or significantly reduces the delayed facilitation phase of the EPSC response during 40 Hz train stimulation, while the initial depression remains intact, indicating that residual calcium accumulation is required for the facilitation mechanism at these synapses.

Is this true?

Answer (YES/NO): NO